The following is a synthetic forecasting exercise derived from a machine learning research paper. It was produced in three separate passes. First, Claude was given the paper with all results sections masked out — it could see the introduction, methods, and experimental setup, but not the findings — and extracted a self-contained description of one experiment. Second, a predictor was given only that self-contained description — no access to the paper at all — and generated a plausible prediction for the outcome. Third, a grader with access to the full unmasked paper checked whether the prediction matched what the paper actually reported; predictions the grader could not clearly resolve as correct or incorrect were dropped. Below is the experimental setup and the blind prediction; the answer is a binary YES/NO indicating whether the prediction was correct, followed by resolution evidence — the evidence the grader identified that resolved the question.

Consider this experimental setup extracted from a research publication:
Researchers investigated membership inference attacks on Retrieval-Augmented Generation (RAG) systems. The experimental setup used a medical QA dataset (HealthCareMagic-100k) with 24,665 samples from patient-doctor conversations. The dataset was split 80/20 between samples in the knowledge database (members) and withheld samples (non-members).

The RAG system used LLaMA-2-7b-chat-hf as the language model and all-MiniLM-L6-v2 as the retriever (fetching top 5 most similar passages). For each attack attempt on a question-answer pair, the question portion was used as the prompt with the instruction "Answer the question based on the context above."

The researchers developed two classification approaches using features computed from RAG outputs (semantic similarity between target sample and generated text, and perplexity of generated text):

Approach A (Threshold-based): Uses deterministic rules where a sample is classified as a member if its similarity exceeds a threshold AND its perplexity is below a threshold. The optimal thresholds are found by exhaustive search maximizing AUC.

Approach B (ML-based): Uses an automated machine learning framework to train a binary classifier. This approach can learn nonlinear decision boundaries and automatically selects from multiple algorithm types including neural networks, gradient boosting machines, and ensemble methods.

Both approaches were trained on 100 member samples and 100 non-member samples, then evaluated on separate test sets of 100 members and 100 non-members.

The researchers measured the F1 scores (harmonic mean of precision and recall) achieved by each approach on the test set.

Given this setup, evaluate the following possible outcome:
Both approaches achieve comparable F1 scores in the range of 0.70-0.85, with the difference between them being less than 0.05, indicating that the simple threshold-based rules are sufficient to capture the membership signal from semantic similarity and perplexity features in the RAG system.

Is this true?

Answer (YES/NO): NO